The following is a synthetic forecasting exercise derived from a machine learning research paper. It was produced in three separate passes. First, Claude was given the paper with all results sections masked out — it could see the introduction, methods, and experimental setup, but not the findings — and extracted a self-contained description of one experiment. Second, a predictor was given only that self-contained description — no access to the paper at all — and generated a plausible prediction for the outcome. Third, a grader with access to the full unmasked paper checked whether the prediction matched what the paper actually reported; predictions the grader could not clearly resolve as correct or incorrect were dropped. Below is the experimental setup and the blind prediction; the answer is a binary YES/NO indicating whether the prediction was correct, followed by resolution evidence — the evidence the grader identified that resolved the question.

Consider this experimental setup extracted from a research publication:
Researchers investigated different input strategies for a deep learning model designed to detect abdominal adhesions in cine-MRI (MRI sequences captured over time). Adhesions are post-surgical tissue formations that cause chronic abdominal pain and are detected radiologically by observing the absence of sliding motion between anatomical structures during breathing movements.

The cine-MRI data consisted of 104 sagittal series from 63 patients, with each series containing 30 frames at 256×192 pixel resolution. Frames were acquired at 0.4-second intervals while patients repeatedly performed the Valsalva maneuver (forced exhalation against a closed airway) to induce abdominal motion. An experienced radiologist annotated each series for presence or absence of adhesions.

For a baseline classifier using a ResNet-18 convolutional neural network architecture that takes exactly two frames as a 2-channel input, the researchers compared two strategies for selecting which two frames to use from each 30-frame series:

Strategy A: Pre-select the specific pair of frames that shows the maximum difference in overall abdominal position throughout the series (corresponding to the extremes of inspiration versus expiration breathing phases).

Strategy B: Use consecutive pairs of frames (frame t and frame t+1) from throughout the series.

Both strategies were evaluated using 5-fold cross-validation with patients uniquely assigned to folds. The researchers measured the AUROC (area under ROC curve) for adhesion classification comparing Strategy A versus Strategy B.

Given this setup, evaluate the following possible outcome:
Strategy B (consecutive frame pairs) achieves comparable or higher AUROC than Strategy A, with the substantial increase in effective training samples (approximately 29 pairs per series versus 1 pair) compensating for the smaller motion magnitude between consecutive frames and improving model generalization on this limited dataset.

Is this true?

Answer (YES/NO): NO